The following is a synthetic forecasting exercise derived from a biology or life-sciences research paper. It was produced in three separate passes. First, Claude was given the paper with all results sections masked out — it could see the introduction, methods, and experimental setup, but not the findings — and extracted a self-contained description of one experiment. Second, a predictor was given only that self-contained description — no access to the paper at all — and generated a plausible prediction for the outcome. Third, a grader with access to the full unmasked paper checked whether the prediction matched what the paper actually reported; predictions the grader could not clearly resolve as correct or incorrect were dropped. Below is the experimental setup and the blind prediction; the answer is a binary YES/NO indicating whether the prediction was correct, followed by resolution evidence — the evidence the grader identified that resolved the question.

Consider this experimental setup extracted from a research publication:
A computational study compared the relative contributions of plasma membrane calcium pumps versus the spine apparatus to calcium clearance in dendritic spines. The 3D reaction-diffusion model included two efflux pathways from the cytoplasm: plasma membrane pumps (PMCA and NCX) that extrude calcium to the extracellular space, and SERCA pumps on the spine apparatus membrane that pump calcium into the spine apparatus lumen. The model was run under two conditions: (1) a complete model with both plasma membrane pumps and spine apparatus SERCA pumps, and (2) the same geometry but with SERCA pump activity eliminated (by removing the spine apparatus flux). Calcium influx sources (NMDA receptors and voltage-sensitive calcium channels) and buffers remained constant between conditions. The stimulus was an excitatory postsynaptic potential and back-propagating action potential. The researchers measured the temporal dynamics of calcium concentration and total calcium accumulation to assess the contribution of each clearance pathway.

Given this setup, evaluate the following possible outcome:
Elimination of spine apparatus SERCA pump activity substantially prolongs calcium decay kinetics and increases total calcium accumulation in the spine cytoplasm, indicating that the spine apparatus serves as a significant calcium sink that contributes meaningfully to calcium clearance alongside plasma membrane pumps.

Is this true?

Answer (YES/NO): YES